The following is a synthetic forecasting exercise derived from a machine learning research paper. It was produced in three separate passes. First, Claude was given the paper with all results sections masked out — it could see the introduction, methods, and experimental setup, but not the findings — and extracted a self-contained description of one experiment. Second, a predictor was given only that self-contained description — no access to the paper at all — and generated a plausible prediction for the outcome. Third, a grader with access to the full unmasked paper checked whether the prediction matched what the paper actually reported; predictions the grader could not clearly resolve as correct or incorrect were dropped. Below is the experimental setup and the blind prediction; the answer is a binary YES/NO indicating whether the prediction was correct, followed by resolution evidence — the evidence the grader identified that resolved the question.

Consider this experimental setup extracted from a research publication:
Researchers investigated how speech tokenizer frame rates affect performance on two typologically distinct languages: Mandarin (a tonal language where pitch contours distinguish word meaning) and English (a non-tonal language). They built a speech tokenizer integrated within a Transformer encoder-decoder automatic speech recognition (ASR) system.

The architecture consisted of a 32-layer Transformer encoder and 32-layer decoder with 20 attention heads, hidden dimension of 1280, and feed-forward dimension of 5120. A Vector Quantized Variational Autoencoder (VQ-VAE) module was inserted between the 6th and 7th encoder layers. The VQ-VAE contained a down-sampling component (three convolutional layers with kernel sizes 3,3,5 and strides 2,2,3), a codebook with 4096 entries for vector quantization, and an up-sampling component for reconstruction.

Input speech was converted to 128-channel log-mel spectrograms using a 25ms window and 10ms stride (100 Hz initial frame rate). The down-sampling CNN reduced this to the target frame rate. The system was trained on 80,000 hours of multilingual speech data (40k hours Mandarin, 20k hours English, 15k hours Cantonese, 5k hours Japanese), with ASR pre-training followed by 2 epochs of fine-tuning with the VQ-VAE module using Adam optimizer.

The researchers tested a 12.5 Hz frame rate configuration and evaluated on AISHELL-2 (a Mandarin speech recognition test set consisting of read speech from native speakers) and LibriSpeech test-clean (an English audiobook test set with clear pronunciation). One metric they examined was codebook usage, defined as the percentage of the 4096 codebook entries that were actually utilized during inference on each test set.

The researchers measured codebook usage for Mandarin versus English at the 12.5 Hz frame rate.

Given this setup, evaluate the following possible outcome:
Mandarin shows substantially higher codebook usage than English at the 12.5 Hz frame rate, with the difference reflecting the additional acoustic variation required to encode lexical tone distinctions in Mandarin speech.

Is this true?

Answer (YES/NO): NO